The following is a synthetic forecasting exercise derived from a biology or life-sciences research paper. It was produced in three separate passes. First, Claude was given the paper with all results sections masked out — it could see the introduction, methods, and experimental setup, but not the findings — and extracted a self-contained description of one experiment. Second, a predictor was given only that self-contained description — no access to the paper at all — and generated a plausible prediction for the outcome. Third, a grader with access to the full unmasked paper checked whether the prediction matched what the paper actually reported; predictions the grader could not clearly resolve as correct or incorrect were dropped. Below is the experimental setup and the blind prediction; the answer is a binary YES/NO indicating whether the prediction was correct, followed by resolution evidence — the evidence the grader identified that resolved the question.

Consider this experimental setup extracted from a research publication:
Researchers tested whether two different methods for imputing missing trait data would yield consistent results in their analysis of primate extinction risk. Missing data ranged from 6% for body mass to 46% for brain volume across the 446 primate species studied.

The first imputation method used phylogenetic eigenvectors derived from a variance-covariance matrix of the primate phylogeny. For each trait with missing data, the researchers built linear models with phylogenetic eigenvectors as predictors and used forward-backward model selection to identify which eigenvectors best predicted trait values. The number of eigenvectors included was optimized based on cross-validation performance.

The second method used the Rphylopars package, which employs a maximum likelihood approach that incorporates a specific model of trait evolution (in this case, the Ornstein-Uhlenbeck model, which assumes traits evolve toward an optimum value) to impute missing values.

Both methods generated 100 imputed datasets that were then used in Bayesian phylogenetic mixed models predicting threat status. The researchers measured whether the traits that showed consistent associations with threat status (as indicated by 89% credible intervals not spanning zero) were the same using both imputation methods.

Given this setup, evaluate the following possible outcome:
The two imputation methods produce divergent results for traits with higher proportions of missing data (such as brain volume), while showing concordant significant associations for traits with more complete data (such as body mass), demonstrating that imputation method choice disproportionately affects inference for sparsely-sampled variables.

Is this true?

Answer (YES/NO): NO